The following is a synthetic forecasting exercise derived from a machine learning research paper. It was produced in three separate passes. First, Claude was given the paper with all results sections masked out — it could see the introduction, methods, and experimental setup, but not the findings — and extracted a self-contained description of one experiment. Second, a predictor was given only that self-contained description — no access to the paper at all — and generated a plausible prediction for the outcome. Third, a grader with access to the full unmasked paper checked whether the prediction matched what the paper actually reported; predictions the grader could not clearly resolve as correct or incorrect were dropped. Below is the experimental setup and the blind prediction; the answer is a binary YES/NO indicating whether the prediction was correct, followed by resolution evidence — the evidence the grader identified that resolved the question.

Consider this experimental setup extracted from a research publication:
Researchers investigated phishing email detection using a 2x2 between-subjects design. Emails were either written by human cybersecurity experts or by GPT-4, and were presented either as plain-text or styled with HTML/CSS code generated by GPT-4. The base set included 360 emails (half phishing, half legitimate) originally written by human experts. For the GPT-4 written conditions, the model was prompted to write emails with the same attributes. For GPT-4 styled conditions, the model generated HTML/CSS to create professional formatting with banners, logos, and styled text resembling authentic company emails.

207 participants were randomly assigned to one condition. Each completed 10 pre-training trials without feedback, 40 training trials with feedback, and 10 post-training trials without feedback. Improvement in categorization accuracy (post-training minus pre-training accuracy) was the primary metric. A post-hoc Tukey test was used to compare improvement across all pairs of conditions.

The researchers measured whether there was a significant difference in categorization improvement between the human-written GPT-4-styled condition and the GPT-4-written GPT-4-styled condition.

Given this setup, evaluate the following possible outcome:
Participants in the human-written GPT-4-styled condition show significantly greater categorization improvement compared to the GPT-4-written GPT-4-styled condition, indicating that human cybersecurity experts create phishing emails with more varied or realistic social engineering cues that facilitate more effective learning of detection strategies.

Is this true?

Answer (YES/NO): NO